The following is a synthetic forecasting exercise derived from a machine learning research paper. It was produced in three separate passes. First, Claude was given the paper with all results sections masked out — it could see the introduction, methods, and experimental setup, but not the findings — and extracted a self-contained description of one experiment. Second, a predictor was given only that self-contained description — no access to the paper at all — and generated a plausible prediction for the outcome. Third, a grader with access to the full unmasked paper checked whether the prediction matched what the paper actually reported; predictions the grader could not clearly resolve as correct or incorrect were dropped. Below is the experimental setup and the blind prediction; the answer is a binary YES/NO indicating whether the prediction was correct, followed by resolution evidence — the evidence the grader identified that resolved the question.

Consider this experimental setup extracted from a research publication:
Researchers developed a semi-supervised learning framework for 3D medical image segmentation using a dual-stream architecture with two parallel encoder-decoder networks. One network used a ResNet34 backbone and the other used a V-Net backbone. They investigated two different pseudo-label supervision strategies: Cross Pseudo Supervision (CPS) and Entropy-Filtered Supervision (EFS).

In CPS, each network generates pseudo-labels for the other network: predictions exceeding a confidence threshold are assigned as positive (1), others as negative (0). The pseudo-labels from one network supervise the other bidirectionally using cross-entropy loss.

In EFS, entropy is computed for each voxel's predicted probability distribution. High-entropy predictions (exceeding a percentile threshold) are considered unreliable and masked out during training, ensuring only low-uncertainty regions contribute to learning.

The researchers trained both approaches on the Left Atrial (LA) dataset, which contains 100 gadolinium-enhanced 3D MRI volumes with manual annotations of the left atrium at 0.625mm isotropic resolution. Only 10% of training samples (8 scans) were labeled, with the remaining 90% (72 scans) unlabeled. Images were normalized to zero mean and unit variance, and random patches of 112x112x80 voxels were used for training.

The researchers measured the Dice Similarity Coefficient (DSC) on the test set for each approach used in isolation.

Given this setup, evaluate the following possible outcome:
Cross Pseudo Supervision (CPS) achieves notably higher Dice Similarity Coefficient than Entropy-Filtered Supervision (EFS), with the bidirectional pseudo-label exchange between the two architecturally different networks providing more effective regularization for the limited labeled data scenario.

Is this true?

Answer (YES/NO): YES